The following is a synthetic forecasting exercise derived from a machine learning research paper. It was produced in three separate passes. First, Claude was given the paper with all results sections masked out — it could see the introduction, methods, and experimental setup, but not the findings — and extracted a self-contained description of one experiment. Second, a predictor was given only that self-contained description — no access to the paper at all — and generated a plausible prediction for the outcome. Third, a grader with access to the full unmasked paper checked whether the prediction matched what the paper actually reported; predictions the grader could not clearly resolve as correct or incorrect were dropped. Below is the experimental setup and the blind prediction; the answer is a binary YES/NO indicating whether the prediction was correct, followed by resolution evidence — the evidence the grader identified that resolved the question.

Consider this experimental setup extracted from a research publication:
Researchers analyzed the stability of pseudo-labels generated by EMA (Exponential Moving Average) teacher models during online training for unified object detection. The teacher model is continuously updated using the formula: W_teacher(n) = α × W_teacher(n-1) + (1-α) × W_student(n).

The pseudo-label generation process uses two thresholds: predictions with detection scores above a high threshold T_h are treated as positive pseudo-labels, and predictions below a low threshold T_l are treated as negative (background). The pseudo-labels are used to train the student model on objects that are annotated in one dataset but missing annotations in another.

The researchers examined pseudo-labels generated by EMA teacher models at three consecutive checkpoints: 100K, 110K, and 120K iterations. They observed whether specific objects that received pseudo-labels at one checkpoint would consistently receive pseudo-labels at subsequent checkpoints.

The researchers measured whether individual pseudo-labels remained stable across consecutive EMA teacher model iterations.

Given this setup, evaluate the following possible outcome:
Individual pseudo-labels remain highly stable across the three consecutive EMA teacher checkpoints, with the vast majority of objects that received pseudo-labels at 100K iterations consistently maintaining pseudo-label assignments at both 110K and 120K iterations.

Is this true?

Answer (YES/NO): NO